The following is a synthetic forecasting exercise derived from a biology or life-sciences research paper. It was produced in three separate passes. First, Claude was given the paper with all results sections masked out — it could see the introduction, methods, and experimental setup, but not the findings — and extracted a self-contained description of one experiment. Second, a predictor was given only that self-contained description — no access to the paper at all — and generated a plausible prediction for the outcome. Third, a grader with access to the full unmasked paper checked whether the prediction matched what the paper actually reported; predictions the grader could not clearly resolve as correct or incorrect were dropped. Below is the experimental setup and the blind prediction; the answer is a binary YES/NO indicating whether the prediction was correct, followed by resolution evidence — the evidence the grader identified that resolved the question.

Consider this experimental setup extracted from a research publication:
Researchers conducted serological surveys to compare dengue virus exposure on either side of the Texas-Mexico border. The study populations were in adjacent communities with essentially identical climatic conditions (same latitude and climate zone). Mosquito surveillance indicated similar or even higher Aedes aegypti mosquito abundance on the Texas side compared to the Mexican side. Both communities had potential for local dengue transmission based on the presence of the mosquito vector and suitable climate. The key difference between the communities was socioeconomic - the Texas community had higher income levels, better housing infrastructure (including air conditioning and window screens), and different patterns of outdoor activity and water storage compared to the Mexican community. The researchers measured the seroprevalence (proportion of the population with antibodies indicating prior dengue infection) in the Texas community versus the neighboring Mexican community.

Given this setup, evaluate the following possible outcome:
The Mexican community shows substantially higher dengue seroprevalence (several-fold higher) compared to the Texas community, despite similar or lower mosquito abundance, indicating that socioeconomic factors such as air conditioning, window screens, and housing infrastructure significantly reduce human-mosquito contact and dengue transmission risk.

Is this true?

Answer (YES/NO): YES